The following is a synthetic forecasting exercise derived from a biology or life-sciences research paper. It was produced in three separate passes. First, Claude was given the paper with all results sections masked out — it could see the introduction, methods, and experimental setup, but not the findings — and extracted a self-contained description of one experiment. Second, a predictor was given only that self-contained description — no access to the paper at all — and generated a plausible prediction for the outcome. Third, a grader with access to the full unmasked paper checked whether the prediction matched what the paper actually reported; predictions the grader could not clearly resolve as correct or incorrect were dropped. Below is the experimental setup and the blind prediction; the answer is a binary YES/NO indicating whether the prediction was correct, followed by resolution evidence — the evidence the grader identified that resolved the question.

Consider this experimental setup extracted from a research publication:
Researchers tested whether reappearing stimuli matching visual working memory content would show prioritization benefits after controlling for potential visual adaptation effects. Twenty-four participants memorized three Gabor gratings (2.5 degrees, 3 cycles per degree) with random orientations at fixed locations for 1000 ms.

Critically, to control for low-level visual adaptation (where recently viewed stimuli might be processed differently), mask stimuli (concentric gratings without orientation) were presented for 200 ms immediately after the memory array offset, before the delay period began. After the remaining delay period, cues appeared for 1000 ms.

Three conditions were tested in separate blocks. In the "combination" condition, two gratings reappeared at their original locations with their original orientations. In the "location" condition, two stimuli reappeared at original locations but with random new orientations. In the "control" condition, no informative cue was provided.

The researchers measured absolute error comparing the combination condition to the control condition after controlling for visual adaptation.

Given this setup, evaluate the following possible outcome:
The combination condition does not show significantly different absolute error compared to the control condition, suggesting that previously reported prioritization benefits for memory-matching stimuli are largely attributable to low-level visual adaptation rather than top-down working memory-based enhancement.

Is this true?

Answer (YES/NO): NO